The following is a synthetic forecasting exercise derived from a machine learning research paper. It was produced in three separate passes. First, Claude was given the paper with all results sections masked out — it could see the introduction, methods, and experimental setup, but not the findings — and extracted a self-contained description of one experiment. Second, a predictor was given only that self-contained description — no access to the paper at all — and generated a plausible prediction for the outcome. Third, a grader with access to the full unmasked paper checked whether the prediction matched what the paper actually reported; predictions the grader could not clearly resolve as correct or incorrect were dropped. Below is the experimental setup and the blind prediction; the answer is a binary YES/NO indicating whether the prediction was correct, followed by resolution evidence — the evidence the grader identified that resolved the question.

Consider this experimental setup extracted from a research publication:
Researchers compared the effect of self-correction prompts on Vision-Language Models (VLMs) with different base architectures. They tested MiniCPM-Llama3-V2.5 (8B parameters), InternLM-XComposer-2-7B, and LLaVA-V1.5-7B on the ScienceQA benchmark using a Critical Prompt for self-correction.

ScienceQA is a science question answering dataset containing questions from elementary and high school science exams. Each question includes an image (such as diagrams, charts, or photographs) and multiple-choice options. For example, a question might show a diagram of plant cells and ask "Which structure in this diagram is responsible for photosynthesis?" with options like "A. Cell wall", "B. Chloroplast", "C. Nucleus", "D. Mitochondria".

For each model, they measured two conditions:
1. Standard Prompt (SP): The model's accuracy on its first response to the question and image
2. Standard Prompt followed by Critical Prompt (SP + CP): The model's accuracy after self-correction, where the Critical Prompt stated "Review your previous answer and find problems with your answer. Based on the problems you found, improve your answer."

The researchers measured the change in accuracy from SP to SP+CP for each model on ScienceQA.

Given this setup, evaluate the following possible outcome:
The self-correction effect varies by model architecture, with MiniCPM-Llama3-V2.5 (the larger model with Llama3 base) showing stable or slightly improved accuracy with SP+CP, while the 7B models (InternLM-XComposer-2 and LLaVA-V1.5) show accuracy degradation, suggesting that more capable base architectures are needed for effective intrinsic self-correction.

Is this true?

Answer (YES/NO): NO